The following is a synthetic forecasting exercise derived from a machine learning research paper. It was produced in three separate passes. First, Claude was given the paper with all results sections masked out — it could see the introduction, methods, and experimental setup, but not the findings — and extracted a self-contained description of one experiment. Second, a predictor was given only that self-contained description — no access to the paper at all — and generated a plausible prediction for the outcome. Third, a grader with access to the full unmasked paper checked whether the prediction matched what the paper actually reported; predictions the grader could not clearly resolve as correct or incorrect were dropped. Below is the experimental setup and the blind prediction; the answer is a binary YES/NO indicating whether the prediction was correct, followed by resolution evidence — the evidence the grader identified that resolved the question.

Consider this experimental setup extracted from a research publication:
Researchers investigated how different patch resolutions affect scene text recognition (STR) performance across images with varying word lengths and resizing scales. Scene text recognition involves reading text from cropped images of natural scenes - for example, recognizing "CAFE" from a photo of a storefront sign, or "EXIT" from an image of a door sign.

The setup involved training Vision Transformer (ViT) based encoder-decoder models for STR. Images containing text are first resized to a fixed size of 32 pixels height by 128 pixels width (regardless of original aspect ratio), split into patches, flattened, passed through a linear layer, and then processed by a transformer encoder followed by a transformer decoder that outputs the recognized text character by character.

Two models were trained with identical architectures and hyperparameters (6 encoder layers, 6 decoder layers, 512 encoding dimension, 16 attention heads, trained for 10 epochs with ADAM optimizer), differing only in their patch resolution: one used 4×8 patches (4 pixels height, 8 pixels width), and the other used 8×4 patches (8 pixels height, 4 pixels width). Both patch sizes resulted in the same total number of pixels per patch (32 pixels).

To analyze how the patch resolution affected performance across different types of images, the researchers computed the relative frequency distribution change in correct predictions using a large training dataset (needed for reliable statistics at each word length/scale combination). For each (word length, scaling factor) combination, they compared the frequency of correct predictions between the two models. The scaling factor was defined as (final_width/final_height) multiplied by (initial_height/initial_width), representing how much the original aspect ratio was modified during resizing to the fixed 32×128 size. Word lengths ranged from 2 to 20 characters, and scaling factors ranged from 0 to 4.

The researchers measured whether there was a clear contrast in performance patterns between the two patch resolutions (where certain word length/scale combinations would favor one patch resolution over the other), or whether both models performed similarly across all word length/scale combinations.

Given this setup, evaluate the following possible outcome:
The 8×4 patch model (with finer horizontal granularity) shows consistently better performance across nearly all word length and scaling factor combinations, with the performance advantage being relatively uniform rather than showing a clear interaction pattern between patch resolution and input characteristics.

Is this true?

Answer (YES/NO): NO